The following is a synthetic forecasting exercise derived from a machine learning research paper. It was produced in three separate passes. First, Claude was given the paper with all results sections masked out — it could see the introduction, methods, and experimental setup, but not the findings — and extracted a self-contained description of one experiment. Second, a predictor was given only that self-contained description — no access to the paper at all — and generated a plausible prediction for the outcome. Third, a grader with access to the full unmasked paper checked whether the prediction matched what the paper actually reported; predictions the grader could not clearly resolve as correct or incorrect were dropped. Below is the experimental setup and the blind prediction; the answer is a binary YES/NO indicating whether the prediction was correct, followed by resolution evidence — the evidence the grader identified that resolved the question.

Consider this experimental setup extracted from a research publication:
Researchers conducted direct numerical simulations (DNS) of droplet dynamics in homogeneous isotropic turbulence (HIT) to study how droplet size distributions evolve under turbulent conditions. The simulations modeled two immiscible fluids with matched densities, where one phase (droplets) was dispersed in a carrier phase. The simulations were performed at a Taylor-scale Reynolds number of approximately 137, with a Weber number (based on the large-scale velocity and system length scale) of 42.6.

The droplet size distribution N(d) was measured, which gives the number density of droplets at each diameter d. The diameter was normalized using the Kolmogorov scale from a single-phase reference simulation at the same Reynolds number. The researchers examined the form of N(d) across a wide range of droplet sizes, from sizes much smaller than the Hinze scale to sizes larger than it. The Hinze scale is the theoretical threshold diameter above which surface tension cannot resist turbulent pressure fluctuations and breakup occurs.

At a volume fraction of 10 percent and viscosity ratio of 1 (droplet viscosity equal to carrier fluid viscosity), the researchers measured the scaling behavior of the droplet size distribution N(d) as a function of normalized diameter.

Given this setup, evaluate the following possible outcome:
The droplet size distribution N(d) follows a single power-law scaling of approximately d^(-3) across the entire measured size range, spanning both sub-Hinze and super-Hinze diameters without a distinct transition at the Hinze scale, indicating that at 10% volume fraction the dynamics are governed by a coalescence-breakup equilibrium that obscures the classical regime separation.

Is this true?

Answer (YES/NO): NO